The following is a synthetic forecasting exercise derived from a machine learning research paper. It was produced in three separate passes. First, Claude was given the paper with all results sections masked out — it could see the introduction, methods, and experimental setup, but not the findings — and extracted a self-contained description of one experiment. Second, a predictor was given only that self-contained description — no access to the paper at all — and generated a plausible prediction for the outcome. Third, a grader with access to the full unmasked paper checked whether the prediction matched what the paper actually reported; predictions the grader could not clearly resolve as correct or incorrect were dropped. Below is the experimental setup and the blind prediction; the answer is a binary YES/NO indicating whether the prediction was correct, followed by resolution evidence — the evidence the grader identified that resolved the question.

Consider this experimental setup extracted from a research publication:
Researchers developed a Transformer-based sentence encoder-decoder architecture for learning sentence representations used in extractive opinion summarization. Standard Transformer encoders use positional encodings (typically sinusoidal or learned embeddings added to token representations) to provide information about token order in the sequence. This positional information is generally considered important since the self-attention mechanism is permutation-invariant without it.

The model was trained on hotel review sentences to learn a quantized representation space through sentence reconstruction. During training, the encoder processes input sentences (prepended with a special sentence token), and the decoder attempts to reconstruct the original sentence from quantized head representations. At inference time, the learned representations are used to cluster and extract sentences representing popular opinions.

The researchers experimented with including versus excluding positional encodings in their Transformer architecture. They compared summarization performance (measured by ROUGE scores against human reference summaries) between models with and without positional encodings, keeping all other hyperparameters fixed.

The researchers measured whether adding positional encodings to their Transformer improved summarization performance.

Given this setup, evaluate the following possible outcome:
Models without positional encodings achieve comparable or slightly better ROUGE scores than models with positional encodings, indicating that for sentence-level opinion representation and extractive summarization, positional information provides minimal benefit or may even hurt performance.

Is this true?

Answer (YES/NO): YES